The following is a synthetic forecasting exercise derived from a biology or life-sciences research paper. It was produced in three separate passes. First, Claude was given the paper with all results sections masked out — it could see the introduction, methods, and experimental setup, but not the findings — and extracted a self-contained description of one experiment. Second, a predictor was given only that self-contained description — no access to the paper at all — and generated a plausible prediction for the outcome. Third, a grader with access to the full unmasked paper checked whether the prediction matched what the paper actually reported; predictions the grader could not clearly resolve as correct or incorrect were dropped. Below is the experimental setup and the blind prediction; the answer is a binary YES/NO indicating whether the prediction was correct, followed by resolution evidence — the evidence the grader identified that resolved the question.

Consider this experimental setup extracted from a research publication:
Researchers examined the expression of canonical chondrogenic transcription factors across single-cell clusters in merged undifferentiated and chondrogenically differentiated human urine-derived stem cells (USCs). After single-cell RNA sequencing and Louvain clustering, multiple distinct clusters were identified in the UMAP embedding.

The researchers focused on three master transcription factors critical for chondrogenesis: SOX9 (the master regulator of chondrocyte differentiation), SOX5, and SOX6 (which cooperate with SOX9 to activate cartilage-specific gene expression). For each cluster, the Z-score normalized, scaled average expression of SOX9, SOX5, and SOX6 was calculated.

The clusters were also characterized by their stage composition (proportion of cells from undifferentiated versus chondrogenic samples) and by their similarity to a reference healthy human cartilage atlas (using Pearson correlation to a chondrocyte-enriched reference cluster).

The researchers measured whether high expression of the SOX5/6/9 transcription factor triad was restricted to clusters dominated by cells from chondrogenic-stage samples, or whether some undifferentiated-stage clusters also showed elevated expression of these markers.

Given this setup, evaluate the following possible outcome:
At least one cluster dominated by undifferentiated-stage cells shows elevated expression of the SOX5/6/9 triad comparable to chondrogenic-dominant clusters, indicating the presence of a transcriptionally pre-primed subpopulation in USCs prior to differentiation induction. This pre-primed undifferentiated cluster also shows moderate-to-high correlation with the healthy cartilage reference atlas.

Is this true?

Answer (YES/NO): NO